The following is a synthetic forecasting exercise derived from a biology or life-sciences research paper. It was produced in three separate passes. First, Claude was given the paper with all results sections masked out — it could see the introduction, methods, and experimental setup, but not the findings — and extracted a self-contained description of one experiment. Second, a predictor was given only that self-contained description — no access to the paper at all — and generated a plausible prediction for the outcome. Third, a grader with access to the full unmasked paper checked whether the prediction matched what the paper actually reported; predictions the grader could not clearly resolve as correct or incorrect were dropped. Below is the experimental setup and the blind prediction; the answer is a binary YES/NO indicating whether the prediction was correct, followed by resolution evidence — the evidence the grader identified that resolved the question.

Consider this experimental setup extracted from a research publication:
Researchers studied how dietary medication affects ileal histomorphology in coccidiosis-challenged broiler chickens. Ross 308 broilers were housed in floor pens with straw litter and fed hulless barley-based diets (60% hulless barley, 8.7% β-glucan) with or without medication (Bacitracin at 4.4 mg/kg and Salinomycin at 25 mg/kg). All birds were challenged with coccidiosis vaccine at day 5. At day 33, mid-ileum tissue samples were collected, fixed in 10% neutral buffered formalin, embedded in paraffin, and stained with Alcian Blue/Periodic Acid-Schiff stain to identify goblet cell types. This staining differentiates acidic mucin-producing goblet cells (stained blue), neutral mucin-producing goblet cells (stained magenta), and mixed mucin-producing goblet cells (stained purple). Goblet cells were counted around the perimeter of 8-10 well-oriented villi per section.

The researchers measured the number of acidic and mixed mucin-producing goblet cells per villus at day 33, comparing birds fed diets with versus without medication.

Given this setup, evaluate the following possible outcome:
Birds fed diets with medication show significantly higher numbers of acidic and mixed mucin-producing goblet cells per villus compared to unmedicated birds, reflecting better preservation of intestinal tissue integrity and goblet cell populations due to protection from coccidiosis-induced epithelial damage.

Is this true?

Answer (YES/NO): NO